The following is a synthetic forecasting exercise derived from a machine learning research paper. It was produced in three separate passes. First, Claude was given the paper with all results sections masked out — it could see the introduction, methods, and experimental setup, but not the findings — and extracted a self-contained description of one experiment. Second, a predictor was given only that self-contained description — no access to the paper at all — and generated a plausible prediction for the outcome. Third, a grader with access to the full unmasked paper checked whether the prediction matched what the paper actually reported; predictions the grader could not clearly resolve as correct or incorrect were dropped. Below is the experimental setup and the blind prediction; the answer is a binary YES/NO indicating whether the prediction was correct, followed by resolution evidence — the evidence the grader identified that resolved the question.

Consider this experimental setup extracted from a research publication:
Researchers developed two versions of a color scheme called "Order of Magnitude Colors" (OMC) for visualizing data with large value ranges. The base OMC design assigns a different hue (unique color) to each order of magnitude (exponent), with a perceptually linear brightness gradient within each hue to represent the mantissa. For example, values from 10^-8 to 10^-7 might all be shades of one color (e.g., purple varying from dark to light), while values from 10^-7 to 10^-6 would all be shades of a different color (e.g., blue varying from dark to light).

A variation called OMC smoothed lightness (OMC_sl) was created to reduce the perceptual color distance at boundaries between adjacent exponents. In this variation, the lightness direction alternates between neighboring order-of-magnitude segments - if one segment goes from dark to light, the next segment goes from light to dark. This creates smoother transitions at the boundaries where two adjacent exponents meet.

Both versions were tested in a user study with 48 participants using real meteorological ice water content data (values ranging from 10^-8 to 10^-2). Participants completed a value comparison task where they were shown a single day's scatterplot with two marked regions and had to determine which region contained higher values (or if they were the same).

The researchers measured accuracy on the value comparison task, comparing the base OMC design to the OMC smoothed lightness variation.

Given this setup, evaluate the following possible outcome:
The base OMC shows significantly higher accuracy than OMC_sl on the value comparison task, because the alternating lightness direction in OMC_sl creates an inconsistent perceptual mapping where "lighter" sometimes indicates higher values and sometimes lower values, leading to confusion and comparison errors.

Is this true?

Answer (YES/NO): NO